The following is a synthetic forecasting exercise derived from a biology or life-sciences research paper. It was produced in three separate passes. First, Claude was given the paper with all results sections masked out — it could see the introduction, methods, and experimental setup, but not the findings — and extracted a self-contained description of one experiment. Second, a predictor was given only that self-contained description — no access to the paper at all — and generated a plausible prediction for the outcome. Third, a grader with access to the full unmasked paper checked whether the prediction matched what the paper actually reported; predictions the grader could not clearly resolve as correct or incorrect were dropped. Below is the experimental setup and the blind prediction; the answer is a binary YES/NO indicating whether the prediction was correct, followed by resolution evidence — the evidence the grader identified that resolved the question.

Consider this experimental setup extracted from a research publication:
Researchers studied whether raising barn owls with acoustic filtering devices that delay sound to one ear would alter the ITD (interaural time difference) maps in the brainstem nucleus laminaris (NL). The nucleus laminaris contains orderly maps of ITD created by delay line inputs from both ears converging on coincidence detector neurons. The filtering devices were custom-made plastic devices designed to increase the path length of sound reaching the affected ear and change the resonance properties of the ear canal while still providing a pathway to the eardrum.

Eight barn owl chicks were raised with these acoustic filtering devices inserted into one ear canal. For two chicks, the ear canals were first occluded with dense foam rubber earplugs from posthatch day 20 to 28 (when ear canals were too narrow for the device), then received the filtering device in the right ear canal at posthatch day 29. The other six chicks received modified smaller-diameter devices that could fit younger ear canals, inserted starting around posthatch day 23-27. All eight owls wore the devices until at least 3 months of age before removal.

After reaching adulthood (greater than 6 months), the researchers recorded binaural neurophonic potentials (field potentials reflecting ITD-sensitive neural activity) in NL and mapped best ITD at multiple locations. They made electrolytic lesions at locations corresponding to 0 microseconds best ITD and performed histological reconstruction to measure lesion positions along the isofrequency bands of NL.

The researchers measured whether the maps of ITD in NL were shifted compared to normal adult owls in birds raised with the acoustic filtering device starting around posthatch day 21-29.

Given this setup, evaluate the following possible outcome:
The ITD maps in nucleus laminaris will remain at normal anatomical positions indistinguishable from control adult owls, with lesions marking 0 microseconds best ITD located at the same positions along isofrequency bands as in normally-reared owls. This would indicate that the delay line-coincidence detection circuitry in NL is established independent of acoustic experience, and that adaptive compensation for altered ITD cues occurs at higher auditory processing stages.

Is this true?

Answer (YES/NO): YES